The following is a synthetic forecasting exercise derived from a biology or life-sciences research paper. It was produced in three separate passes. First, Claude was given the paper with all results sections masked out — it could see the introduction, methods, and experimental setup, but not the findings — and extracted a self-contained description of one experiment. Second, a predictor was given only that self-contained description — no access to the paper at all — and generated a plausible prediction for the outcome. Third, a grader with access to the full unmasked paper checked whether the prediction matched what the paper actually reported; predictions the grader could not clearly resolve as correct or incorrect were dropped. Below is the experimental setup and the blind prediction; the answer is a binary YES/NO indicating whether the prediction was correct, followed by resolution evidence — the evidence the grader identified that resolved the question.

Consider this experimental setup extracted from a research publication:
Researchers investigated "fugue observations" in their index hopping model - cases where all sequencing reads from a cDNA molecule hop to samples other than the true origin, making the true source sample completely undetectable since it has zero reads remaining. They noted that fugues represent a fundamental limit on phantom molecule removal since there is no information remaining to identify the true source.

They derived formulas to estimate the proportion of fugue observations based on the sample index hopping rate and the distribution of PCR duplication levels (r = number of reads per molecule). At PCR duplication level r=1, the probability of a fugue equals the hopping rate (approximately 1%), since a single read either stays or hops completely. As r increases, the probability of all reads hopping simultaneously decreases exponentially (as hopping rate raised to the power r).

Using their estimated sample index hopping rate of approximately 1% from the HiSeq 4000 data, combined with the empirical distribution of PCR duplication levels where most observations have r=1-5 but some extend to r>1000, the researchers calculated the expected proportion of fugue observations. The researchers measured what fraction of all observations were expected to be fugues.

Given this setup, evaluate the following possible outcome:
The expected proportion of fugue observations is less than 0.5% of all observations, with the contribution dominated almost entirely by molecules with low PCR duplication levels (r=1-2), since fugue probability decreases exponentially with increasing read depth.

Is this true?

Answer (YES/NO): YES